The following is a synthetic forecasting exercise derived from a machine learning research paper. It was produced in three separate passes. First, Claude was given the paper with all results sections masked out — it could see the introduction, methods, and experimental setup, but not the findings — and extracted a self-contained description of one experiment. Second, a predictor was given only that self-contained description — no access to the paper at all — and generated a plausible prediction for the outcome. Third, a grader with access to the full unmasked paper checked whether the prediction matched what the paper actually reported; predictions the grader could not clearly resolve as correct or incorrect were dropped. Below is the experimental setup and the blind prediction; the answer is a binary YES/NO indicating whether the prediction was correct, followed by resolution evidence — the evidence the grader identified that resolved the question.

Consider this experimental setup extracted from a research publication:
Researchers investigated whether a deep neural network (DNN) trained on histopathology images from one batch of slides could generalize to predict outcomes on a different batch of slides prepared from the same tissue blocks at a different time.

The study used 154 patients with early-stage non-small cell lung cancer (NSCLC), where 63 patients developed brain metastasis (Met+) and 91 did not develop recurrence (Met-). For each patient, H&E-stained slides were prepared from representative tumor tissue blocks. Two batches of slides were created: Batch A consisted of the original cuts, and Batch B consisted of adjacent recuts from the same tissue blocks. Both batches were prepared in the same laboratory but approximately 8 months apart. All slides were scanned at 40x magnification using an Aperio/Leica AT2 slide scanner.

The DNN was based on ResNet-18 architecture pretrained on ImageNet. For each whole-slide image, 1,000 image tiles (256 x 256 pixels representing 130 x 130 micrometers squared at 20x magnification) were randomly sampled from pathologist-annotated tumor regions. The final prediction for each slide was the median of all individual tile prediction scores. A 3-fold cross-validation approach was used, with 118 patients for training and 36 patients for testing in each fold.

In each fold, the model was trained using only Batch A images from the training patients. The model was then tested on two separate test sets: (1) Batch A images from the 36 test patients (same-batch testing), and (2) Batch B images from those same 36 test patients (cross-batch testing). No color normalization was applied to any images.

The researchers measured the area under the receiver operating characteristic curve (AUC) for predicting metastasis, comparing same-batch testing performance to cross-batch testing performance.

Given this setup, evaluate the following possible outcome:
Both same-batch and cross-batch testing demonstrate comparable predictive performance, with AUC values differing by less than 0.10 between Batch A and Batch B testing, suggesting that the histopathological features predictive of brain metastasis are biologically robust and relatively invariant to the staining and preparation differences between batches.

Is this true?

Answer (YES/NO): NO